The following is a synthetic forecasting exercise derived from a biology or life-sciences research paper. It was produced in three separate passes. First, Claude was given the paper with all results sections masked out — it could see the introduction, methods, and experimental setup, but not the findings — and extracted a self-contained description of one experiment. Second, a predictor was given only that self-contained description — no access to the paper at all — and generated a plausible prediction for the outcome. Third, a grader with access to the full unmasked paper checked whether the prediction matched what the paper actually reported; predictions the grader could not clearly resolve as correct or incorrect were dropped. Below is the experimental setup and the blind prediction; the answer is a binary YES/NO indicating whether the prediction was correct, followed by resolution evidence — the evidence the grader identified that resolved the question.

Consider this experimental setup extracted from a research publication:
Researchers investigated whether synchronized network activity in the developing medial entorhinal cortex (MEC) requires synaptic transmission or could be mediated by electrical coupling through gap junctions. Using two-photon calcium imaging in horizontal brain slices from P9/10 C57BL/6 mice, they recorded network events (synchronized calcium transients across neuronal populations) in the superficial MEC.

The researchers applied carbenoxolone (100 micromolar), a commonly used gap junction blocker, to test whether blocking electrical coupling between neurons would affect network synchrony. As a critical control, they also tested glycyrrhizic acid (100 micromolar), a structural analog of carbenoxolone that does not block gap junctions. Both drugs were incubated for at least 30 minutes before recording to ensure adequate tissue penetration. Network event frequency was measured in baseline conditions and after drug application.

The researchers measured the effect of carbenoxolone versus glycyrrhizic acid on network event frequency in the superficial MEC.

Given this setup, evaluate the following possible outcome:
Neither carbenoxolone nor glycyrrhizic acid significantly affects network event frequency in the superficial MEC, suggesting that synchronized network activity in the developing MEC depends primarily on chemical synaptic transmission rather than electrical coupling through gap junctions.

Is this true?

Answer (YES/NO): NO